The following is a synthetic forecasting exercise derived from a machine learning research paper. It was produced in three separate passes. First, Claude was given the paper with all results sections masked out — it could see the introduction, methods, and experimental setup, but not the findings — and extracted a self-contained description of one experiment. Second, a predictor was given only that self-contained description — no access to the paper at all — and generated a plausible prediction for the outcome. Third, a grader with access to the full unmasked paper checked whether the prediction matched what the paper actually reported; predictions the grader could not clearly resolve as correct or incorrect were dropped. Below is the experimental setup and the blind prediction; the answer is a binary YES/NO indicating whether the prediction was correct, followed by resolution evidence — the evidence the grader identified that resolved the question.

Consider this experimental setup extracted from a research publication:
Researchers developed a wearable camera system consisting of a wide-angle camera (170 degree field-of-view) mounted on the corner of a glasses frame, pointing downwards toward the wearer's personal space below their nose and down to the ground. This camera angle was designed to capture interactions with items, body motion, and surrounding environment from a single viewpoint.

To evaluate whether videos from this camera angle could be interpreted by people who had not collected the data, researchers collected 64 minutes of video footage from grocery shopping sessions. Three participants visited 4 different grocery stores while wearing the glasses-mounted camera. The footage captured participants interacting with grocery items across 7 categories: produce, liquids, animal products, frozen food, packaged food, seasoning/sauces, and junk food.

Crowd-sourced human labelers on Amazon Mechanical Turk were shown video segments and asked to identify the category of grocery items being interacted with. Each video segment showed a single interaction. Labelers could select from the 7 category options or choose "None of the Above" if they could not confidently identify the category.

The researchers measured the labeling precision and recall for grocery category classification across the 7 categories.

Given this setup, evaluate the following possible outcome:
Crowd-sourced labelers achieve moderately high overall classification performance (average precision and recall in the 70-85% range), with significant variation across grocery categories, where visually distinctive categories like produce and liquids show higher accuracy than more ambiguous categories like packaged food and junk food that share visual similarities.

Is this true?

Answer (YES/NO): NO